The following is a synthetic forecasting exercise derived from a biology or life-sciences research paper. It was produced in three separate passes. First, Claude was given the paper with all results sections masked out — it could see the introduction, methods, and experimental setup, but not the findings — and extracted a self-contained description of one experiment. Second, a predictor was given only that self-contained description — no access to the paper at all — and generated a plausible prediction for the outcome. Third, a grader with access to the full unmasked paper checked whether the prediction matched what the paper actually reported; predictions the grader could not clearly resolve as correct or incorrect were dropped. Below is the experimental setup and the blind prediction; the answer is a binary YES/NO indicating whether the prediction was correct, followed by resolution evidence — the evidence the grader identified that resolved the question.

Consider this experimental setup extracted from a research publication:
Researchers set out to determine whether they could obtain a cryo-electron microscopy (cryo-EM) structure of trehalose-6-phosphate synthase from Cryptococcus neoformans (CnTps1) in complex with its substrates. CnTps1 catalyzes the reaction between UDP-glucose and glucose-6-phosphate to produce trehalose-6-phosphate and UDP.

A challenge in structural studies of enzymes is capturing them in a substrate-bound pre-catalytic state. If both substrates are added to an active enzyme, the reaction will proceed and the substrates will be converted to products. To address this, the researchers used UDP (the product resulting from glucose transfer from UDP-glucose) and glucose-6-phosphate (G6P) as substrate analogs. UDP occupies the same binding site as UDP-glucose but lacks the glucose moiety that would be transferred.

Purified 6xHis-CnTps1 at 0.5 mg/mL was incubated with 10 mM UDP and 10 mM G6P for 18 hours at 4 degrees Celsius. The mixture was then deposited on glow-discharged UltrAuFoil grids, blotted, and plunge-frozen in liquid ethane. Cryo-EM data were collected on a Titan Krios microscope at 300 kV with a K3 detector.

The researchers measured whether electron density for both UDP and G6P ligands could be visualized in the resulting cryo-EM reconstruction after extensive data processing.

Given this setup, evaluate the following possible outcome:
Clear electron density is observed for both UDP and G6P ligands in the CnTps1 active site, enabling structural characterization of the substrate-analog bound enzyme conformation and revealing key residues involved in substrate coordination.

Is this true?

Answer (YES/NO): YES